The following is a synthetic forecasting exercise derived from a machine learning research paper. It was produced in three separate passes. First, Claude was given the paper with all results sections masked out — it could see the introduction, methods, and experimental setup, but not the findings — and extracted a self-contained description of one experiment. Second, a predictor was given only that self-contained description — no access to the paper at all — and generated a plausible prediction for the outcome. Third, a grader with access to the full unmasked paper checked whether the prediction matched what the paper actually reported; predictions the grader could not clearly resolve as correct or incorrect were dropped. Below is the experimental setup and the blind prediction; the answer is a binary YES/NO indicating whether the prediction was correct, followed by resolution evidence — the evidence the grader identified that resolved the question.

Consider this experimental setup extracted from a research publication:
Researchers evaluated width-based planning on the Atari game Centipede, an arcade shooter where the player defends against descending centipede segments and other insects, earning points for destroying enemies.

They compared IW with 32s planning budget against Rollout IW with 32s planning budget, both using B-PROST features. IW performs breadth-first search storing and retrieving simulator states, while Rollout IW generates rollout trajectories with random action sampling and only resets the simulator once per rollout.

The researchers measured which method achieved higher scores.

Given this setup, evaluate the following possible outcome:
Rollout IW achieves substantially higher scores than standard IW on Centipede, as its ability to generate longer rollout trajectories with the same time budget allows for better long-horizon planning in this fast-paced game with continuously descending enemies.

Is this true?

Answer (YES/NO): NO